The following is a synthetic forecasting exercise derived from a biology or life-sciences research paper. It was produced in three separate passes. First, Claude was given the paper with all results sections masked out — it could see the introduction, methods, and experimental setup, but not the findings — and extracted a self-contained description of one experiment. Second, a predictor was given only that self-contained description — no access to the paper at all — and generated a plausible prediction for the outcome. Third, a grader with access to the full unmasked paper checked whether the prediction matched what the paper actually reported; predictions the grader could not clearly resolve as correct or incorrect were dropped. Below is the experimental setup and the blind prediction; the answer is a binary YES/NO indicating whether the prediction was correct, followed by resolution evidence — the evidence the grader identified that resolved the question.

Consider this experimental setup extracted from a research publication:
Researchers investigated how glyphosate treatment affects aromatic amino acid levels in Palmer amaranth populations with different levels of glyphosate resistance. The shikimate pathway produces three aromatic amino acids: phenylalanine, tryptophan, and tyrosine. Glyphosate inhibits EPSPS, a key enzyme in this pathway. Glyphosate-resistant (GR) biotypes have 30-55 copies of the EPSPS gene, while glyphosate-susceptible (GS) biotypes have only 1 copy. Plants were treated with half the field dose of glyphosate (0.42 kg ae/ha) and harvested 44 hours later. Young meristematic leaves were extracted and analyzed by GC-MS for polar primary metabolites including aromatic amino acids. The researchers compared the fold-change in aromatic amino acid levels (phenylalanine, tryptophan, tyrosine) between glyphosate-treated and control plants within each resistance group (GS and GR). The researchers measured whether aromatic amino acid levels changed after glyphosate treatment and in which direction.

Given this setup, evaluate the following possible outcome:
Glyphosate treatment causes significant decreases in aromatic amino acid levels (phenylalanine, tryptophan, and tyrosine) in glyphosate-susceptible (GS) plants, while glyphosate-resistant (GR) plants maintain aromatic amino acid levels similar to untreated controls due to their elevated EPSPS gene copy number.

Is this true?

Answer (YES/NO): NO